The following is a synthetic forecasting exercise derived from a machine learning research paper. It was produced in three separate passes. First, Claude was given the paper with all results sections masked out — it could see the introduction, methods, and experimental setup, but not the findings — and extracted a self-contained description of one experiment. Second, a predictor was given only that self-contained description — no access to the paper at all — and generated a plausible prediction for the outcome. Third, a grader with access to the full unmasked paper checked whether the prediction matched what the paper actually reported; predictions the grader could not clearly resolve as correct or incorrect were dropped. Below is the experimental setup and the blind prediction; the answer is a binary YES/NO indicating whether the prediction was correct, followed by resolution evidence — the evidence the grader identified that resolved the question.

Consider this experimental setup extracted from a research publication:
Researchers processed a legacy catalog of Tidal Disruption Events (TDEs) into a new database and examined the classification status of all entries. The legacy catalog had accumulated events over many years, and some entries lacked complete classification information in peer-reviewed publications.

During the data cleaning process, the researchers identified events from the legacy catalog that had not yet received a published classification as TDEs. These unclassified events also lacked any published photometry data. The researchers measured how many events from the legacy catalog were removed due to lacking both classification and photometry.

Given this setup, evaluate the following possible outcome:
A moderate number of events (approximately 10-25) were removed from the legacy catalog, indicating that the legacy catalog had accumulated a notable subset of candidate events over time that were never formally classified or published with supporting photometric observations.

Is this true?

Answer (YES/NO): NO